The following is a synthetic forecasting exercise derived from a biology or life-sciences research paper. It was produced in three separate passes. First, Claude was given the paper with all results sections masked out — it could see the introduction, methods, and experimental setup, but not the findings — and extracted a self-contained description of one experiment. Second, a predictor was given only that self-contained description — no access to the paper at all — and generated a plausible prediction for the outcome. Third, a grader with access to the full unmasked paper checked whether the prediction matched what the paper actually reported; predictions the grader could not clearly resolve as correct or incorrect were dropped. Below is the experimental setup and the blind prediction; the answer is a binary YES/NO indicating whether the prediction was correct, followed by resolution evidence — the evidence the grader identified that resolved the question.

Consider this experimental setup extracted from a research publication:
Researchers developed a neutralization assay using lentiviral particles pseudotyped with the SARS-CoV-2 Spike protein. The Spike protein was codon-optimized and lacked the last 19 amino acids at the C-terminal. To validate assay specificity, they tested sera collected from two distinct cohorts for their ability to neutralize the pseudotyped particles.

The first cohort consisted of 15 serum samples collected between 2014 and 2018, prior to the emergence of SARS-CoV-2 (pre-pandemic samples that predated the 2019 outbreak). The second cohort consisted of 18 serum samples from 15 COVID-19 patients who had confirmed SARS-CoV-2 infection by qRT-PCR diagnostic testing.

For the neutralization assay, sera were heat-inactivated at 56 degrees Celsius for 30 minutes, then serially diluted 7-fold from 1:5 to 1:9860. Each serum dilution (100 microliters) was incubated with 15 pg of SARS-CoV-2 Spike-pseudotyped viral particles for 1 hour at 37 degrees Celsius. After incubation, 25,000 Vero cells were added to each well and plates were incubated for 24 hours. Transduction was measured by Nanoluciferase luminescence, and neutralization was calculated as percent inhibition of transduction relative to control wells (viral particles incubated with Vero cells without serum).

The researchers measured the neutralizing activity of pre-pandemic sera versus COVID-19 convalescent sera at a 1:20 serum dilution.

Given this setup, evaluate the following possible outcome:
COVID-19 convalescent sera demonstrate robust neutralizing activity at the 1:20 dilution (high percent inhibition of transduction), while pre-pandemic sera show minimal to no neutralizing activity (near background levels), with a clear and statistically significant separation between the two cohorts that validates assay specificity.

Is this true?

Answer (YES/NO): NO